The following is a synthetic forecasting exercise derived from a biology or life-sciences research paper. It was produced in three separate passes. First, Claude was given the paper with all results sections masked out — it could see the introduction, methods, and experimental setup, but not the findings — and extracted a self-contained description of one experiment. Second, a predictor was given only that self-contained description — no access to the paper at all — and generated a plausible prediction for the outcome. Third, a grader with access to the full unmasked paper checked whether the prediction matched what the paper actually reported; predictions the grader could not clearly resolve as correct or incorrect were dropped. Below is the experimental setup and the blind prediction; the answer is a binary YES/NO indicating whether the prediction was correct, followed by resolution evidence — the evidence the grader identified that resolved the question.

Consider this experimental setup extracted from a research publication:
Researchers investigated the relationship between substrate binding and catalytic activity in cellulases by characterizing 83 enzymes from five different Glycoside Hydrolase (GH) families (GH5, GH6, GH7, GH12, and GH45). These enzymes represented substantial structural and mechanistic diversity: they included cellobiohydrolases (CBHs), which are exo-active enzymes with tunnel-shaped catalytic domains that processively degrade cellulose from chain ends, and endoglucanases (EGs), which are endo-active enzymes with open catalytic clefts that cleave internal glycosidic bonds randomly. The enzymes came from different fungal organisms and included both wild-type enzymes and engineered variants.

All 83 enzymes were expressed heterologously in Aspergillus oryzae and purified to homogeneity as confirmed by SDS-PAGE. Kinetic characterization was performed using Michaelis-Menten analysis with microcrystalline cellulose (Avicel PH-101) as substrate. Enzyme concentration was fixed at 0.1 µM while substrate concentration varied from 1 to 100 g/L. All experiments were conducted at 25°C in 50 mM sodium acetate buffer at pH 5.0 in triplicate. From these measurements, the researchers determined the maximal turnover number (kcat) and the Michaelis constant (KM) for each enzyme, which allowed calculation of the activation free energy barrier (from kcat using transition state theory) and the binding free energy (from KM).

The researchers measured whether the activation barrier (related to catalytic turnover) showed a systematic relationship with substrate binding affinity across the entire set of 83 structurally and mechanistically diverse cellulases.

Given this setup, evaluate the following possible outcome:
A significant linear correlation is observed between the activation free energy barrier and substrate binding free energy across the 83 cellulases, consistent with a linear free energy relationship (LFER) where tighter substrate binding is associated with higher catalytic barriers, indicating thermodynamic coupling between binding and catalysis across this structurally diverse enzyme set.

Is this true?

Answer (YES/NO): YES